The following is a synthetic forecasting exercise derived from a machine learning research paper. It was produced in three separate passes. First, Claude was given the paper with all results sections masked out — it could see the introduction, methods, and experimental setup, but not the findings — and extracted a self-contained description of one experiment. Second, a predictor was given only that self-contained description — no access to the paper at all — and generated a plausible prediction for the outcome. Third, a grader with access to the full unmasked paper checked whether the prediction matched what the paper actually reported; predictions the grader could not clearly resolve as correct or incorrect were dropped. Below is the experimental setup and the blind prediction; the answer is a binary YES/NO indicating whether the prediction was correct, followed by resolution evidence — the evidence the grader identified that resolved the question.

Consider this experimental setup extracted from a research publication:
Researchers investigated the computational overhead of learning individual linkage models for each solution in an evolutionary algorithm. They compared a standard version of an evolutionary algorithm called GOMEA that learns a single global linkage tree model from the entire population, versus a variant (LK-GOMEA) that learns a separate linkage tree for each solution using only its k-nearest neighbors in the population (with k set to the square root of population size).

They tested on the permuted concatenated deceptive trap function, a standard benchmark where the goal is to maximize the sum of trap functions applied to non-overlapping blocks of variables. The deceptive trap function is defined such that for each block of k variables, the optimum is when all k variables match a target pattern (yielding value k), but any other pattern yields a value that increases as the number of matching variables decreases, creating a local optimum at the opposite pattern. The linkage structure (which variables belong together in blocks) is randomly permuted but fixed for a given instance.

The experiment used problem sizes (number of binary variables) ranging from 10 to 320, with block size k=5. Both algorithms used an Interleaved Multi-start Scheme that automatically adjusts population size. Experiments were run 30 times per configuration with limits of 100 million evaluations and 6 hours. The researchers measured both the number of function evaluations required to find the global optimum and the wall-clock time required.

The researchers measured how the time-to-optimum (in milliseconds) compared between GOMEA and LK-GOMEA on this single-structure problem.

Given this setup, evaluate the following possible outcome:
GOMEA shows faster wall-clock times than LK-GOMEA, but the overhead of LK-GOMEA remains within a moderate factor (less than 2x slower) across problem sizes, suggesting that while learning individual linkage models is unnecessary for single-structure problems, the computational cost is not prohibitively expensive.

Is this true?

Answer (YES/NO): NO